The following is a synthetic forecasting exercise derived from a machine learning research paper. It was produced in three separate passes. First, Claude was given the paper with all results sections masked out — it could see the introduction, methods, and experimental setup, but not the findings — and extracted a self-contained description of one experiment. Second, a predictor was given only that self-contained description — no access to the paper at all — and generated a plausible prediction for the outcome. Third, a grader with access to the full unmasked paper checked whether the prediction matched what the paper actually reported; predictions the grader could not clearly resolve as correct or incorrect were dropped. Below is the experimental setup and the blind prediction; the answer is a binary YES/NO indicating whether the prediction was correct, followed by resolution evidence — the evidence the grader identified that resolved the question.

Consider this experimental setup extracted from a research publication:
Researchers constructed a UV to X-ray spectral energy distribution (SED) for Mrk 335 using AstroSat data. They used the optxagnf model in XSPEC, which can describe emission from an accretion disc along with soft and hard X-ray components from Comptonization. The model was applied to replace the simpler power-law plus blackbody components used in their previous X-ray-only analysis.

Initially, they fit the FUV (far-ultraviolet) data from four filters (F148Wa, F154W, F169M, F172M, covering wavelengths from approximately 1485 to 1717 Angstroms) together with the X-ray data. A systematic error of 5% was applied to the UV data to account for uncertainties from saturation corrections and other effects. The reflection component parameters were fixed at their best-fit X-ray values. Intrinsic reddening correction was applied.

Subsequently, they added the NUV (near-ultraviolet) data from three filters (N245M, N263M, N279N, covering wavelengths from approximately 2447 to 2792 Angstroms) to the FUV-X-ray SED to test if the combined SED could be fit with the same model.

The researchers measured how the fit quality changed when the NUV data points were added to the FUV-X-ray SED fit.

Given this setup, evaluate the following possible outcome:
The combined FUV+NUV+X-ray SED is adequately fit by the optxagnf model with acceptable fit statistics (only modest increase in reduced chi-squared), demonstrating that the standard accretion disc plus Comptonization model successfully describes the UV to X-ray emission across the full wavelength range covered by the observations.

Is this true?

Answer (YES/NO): NO